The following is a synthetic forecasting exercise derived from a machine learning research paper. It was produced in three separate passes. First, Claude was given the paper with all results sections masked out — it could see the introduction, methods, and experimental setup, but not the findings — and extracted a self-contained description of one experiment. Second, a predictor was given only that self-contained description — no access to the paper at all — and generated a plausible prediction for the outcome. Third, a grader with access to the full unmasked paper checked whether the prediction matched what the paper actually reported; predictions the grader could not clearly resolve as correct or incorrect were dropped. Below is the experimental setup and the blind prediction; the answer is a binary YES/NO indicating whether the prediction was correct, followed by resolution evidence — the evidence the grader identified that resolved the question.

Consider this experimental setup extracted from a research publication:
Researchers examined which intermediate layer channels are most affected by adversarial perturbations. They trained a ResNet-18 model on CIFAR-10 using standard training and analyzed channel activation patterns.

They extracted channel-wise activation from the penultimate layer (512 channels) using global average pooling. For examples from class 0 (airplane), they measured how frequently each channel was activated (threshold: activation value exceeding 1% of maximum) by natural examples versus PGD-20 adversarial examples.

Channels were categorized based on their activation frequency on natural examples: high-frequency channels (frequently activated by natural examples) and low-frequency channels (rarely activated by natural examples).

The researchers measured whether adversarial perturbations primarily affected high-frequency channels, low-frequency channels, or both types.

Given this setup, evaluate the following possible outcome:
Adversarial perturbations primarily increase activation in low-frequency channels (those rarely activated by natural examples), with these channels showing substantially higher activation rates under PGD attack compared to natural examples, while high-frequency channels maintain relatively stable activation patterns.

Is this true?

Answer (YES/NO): NO